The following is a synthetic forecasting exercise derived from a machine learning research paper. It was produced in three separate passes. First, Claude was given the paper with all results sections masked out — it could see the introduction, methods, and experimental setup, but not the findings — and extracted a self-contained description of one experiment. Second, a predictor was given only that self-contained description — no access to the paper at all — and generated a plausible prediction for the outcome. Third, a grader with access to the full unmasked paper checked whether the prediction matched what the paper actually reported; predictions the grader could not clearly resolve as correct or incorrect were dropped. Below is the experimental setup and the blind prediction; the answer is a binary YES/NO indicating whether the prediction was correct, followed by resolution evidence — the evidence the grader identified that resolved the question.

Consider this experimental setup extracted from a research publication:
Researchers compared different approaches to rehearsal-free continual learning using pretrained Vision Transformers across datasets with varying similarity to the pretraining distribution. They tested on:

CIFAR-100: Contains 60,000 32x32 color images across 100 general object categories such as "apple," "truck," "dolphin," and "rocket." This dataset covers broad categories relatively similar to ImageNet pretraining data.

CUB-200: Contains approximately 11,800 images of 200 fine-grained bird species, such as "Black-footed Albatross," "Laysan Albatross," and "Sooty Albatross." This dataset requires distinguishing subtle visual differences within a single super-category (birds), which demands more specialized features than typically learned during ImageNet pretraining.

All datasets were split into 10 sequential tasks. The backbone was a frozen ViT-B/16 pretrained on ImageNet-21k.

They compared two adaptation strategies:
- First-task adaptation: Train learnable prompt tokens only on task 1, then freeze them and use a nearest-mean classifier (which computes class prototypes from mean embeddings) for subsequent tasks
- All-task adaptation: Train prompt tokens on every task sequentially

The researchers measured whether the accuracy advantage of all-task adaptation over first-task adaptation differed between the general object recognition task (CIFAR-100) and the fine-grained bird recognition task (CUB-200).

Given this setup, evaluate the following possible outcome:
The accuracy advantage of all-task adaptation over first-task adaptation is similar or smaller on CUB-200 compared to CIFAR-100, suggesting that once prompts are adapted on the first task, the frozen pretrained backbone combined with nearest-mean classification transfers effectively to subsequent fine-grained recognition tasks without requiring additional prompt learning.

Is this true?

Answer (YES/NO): YES